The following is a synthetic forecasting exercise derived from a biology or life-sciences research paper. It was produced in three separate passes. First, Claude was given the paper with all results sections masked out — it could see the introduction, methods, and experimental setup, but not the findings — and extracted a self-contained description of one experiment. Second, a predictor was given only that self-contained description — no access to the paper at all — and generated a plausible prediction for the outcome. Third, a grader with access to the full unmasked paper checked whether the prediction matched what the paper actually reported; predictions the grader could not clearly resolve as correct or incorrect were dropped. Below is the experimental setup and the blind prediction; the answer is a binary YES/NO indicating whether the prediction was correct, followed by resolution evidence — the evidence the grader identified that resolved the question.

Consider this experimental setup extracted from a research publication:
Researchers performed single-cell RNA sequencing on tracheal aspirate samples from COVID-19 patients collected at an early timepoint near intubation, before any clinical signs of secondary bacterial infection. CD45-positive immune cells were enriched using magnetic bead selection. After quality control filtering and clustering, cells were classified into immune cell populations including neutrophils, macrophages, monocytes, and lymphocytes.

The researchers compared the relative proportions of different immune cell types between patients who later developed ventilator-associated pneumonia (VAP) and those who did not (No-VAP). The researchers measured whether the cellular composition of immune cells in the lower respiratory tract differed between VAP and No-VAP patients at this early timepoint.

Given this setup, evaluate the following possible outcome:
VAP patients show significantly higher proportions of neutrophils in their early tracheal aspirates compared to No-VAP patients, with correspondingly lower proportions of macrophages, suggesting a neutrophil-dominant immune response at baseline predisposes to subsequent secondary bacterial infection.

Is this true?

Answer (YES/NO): NO